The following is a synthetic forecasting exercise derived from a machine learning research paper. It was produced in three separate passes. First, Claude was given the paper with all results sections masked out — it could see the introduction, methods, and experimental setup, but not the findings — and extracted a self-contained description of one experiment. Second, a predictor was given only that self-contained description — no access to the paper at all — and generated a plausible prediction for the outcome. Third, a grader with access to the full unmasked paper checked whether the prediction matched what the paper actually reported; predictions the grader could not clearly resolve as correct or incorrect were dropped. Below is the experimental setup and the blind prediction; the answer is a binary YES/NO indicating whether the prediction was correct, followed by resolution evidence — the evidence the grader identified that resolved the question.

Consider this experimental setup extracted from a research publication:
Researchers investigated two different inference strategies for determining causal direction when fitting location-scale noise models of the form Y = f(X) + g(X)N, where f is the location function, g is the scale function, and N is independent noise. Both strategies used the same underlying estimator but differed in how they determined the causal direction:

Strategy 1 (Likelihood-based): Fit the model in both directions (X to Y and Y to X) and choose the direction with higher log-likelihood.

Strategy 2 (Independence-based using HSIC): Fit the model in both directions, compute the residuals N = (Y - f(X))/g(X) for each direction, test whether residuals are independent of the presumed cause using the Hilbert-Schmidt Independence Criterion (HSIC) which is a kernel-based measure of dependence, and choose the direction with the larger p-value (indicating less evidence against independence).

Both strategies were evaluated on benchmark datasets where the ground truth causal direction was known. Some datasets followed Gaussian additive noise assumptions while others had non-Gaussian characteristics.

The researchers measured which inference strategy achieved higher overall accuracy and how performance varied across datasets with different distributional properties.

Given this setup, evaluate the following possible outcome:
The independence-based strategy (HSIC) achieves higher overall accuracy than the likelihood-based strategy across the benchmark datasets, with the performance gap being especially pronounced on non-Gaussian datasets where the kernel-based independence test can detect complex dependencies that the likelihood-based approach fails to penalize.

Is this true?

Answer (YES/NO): NO